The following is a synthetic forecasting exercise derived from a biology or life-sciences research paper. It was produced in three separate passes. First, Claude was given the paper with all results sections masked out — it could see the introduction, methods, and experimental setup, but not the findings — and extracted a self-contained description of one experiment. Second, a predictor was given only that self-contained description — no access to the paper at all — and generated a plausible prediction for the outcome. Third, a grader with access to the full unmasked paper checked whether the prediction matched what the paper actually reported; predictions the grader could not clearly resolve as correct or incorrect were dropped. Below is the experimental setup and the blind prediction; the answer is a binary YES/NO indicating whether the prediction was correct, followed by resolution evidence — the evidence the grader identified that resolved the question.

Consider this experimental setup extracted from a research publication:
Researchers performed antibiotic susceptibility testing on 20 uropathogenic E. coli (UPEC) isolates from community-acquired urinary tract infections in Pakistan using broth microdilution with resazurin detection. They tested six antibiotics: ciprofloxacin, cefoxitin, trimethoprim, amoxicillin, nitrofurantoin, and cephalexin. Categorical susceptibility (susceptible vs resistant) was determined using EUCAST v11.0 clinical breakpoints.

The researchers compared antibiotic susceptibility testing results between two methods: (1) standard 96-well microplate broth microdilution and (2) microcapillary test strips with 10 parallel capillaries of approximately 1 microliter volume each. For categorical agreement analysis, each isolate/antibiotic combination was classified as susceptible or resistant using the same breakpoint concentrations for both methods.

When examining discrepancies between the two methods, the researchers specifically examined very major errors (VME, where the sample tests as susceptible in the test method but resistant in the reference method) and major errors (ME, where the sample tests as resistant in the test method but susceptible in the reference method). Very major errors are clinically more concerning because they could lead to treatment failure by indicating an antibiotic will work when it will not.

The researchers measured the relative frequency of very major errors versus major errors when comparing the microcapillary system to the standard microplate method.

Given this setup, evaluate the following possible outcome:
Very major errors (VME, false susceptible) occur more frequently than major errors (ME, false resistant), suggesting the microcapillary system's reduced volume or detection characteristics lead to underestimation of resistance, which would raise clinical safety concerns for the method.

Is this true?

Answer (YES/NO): YES